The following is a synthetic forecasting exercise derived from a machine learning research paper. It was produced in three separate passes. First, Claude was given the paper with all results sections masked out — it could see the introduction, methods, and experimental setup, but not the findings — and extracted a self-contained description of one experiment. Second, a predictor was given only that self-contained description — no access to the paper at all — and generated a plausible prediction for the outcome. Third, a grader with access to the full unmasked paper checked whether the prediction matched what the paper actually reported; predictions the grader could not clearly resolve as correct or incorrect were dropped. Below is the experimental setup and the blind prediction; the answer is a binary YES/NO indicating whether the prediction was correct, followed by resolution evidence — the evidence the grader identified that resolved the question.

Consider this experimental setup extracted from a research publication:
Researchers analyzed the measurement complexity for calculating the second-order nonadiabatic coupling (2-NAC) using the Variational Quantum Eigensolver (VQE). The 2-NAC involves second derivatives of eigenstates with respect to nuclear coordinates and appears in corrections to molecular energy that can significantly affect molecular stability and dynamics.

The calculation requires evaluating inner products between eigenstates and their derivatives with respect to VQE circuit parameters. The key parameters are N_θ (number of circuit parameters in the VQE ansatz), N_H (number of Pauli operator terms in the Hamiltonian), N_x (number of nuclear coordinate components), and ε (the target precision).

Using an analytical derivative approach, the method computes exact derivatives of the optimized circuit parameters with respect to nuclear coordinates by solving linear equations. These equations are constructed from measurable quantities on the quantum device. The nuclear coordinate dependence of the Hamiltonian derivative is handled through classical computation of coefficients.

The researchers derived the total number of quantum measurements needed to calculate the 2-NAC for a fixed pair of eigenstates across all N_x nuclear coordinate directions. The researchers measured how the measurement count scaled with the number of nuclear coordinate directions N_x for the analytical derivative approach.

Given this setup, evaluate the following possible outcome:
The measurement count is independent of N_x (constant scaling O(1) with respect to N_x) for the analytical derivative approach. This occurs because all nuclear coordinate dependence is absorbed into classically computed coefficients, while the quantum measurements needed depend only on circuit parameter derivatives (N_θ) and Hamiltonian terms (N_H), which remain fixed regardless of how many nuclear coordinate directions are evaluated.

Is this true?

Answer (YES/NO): YES